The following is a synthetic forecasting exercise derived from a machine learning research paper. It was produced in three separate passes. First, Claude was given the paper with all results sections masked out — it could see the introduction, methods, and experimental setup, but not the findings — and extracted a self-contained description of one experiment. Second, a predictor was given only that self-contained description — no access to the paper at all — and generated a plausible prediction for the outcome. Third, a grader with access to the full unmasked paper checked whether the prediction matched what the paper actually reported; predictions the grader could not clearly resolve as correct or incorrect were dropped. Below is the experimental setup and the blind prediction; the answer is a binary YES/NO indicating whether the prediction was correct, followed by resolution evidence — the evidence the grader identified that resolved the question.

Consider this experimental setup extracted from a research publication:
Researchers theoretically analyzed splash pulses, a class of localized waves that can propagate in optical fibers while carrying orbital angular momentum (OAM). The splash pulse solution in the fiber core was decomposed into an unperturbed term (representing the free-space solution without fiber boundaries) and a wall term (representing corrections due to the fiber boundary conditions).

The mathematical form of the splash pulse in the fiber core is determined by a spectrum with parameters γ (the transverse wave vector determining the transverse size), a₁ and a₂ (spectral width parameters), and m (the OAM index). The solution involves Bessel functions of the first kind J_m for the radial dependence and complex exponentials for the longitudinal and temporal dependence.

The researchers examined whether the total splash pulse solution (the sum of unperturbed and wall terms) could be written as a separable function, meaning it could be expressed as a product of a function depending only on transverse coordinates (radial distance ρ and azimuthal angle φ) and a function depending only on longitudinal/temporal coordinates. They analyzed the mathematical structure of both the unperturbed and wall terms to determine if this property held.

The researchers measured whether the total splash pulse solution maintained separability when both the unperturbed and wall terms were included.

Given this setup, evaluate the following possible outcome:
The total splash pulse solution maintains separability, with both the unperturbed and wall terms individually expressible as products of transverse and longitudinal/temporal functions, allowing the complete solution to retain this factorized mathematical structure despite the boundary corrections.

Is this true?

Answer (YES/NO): YES